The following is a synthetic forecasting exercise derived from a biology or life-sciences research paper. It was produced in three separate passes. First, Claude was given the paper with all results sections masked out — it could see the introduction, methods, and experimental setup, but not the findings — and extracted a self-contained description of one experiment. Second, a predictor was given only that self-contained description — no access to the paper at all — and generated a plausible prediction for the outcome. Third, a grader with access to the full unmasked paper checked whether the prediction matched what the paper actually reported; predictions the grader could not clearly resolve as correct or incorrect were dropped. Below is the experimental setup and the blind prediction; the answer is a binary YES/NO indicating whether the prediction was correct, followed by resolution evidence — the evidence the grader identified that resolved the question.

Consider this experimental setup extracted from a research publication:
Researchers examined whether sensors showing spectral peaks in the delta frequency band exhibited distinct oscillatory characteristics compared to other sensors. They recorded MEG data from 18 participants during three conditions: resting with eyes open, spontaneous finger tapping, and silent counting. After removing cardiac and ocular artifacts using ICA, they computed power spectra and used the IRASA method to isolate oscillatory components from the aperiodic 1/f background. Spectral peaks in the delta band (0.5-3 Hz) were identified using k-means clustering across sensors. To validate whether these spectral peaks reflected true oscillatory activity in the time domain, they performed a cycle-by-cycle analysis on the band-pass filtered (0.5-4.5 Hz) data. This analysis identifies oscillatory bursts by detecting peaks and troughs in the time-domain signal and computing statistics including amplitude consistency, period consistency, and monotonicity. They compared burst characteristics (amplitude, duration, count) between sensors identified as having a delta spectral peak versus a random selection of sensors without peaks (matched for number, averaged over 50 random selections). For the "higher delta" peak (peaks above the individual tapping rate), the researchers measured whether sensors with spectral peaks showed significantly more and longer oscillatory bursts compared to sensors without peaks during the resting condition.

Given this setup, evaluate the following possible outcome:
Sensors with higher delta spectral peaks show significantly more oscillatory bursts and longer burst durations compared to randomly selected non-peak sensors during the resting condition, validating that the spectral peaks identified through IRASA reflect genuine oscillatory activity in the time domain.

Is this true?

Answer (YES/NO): YES